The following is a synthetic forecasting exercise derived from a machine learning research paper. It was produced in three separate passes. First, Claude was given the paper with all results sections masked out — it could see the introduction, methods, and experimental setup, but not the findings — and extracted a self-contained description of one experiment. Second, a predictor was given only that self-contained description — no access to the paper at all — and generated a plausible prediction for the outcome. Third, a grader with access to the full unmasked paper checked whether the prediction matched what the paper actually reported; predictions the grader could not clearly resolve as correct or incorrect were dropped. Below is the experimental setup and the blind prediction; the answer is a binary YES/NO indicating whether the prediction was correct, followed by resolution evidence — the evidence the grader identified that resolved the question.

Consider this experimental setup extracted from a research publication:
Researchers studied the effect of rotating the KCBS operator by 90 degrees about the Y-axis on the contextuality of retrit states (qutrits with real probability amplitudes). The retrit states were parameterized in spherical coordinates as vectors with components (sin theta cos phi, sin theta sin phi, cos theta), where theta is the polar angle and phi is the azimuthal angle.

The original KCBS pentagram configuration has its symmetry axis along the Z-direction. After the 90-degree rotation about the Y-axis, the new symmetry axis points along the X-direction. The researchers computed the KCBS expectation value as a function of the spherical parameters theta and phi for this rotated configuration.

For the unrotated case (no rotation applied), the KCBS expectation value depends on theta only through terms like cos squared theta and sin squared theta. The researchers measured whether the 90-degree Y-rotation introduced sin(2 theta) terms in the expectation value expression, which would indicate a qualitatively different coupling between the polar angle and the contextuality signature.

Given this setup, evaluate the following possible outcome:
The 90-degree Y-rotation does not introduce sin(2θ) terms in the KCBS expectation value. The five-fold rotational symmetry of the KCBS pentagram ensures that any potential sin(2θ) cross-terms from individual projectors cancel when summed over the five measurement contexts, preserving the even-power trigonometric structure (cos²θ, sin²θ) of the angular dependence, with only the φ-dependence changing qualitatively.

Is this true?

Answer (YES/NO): NO